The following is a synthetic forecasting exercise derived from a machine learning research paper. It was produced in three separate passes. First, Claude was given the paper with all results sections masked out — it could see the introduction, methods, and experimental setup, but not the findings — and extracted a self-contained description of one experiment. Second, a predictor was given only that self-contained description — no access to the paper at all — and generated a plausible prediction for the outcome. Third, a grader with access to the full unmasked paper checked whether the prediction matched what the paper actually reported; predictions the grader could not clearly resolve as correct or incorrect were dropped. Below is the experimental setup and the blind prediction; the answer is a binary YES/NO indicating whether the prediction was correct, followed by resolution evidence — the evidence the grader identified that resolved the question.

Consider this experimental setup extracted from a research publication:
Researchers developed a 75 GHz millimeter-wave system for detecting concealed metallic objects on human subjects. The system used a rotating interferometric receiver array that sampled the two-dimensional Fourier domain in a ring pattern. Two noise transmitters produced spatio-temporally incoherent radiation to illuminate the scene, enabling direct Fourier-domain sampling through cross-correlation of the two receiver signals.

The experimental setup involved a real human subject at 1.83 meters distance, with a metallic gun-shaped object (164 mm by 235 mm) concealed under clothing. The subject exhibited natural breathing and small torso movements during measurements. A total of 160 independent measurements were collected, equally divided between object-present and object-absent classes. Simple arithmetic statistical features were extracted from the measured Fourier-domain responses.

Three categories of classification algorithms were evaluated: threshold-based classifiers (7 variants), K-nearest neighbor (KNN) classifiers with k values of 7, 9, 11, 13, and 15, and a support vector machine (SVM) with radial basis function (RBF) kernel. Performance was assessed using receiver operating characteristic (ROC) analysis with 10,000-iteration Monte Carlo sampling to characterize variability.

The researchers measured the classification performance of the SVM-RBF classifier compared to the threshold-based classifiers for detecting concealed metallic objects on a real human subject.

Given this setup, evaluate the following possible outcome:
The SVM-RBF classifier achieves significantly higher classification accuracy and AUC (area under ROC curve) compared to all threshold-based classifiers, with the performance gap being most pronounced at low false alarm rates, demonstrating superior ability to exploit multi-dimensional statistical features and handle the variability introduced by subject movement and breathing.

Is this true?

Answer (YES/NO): YES